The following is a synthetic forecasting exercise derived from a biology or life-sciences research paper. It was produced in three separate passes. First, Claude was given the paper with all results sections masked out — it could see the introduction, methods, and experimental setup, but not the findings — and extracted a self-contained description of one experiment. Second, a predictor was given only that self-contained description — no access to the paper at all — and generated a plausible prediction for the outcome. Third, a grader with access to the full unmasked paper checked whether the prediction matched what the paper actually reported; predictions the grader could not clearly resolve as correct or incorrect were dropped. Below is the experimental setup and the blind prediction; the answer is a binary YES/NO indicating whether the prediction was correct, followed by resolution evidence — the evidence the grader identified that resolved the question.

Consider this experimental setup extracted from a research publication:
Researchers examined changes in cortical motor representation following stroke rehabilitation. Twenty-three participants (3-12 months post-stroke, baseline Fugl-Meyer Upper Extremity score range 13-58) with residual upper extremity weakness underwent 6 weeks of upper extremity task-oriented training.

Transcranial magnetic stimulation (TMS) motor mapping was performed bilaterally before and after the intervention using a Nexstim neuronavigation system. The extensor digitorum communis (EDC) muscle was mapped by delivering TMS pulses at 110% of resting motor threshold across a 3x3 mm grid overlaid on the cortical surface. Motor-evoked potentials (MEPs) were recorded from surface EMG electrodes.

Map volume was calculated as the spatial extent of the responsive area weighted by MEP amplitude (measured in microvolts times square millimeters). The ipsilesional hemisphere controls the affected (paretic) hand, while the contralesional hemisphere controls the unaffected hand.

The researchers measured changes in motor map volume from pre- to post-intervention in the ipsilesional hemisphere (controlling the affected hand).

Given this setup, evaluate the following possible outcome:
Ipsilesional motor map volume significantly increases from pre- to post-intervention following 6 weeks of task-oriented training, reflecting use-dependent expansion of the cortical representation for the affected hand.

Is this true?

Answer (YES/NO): NO